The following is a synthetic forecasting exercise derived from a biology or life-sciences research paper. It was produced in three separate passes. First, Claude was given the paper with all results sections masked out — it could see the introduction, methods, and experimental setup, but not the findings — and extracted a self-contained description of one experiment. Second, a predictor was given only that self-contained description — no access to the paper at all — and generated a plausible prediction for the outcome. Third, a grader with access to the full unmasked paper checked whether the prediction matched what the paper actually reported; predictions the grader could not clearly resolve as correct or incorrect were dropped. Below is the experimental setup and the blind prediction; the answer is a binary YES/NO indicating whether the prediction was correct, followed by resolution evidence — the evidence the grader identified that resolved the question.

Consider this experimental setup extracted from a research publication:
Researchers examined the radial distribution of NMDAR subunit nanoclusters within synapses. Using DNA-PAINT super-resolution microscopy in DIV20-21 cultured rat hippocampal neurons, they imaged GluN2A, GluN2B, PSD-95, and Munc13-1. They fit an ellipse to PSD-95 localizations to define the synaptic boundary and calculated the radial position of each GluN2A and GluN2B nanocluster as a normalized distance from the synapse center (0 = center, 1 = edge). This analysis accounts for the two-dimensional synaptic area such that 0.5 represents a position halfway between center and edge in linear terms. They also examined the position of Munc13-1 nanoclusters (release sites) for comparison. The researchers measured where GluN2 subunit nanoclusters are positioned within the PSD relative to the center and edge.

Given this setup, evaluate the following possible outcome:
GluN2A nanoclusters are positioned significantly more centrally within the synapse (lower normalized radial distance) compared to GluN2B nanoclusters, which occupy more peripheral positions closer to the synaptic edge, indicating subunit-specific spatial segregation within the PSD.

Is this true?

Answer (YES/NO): NO